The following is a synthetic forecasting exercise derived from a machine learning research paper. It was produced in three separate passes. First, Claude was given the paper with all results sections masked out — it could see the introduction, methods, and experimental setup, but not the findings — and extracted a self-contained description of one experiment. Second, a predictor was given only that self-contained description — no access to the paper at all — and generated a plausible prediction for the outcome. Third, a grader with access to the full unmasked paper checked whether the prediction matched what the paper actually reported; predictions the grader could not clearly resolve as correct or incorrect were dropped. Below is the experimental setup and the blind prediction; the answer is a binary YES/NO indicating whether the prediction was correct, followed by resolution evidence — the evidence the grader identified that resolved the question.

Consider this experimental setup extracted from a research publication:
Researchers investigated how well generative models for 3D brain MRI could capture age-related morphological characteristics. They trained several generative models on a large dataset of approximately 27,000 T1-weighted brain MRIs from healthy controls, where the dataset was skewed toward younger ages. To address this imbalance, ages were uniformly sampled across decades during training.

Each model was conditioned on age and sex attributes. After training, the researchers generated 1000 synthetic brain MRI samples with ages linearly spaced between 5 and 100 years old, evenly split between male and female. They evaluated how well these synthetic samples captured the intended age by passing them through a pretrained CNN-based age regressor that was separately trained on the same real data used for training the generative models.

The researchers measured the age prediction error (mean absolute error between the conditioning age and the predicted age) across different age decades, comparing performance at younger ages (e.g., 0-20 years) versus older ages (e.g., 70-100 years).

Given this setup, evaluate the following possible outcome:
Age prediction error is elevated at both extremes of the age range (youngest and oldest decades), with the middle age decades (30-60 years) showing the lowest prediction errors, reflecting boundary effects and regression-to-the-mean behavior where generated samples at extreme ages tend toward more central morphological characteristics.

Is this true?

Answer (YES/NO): NO